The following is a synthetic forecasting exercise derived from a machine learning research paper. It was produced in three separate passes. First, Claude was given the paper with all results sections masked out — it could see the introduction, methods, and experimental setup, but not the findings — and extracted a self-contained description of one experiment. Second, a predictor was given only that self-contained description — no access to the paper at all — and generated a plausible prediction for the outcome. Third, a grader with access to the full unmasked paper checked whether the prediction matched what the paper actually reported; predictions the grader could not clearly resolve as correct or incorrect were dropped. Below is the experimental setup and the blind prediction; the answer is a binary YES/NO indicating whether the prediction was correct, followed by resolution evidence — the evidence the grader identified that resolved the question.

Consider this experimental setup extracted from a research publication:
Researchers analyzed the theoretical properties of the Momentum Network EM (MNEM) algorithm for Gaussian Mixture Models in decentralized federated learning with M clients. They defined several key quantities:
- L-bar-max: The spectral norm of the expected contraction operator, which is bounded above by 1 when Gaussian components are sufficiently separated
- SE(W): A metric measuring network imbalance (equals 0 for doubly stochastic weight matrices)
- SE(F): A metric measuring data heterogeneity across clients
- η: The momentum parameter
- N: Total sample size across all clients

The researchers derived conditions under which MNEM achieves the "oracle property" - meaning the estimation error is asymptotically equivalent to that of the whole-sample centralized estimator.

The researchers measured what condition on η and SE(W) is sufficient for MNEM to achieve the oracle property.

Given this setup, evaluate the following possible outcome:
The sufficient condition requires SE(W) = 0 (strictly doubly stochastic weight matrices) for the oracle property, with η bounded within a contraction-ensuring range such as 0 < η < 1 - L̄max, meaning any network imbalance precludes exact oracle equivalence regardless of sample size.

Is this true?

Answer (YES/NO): NO